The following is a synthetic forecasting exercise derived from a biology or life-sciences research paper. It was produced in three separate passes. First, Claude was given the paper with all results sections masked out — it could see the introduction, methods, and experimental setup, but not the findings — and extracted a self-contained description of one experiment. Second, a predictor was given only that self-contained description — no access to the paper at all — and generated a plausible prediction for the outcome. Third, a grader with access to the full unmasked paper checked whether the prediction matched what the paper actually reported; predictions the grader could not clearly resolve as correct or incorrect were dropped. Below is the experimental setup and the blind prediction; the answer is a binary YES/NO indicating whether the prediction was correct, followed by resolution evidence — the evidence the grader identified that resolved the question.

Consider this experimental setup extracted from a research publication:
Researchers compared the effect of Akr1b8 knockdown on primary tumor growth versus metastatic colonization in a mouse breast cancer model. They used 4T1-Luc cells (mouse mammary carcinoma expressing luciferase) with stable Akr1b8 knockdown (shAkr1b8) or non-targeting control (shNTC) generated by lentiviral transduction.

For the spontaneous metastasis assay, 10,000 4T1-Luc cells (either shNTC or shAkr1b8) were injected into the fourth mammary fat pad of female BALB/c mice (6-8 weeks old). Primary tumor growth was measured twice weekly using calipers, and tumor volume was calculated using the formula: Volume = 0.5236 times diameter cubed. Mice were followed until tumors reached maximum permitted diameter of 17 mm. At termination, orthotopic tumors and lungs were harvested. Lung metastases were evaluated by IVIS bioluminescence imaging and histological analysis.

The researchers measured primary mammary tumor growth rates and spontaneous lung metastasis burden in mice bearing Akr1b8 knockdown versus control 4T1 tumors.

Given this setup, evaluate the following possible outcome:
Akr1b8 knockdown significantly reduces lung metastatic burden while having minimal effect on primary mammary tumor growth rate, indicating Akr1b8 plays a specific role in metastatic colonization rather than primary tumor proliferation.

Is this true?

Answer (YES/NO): YES